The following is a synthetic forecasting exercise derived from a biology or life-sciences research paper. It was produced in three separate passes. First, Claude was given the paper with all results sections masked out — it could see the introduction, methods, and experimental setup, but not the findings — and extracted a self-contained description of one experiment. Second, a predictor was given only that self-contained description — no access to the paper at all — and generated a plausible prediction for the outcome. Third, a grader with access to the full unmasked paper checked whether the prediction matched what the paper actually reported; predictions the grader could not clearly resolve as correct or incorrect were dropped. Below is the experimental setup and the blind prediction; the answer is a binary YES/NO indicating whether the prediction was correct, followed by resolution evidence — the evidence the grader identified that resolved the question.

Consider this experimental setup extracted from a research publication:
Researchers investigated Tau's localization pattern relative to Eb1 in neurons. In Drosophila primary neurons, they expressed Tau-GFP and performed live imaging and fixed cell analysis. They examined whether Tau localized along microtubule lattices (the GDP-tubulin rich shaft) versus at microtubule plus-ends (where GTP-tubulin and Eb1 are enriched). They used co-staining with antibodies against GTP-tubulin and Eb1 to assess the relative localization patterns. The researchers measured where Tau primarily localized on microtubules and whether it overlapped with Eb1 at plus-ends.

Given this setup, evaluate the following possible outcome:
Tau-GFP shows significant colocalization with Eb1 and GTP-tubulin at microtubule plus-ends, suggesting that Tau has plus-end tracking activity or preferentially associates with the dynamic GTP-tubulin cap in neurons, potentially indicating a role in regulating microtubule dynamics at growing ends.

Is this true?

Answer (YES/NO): NO